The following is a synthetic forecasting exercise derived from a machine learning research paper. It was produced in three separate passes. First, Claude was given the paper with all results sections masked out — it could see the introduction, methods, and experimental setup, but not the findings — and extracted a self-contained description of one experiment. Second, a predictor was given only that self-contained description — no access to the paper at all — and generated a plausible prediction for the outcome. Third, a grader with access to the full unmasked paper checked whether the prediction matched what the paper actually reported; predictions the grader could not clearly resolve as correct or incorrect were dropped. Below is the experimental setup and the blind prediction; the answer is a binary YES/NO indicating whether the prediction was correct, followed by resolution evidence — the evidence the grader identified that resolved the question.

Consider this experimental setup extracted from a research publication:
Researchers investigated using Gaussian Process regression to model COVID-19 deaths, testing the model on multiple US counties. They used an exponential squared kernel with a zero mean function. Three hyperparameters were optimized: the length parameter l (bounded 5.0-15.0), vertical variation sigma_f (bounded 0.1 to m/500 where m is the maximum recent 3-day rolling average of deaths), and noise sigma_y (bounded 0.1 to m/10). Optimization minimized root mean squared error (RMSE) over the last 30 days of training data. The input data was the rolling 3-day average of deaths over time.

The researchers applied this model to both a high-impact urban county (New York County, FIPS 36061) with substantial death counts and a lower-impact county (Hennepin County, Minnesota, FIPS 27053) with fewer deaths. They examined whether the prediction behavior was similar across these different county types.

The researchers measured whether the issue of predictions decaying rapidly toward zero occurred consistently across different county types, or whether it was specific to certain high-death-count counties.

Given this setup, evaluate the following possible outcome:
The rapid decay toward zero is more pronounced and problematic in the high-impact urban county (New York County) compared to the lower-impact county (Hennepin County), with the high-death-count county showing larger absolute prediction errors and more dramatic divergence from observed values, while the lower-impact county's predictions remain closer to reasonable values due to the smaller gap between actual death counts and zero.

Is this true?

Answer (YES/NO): NO